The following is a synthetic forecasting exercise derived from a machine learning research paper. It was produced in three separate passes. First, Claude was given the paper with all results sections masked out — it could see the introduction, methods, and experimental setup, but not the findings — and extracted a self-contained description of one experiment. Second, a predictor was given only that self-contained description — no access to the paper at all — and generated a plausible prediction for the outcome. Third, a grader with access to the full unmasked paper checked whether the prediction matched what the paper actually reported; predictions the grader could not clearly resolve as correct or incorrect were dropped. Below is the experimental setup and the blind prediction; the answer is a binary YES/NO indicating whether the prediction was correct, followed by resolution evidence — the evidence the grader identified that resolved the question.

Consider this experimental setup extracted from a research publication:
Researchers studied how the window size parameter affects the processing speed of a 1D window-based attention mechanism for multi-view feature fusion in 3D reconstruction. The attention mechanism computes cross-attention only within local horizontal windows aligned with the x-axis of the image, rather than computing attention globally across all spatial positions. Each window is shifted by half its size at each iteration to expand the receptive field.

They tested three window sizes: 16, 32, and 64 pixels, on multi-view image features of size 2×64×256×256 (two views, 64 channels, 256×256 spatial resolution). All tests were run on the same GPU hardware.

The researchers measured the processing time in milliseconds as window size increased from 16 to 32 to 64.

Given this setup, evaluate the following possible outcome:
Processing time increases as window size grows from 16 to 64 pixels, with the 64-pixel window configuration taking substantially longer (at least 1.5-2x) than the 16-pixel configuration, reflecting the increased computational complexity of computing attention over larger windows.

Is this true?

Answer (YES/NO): NO